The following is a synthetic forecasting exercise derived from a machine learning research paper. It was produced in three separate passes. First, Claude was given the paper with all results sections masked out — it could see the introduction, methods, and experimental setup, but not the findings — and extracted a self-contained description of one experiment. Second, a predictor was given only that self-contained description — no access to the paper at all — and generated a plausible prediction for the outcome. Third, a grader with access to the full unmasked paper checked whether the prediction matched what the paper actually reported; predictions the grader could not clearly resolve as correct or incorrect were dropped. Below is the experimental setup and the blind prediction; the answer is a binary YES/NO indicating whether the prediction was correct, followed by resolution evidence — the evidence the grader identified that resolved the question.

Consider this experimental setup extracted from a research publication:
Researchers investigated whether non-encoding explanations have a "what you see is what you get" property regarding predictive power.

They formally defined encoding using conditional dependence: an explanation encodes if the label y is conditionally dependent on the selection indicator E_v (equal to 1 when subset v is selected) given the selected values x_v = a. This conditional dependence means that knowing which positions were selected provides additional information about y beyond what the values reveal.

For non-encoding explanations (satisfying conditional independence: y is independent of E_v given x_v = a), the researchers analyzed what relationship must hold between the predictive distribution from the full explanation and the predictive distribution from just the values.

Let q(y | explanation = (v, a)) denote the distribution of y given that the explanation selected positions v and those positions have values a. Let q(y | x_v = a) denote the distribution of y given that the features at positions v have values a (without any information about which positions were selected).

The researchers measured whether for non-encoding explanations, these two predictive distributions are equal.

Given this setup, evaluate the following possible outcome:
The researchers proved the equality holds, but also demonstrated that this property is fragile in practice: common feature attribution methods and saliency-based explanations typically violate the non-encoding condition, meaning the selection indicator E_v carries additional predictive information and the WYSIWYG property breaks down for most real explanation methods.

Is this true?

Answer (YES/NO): NO